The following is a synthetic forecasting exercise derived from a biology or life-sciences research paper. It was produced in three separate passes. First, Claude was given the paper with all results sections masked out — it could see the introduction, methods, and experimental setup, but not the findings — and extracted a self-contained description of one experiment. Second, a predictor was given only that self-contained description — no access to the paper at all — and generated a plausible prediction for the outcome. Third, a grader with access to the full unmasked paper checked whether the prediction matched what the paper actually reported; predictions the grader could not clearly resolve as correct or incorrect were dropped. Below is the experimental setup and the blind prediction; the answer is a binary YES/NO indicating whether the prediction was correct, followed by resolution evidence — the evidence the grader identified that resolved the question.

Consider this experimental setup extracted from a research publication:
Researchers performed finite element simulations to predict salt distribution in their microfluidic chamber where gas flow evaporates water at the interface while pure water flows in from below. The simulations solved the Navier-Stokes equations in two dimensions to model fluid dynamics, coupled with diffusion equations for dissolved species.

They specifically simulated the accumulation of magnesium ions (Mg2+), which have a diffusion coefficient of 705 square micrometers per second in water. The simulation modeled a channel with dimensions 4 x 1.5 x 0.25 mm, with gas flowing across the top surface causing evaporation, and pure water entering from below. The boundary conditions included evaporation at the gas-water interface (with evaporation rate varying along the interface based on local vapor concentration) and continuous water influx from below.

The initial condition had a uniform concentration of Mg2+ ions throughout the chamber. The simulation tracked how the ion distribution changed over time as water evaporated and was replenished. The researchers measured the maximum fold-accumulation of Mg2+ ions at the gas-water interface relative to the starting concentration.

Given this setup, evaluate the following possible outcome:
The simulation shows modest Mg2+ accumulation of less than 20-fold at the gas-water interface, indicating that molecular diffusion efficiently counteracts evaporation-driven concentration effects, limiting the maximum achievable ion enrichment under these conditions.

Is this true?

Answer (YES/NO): YES